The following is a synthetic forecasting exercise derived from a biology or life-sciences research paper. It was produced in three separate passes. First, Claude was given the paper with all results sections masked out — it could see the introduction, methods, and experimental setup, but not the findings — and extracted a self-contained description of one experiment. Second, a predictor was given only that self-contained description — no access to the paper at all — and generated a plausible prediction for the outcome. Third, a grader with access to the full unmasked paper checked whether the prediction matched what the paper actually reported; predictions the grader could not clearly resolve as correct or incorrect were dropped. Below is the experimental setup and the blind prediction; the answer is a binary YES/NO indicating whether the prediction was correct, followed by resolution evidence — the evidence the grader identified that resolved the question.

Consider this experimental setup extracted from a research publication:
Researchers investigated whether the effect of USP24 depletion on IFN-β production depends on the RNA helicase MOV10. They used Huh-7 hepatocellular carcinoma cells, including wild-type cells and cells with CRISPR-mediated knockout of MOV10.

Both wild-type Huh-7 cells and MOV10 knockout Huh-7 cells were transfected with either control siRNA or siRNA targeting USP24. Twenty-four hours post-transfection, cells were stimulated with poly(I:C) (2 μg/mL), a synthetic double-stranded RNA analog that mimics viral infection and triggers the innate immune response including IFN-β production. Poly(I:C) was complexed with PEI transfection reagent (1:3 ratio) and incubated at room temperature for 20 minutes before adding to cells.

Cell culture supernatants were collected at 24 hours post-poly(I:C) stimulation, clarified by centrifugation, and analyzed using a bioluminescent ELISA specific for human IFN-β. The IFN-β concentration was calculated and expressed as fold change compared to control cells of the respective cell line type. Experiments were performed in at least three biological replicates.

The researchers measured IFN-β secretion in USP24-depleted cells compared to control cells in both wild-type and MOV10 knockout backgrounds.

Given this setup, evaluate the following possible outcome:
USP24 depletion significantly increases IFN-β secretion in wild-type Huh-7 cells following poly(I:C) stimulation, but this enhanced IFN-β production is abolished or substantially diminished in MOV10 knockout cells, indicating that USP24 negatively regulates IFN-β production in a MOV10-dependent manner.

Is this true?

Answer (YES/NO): YES